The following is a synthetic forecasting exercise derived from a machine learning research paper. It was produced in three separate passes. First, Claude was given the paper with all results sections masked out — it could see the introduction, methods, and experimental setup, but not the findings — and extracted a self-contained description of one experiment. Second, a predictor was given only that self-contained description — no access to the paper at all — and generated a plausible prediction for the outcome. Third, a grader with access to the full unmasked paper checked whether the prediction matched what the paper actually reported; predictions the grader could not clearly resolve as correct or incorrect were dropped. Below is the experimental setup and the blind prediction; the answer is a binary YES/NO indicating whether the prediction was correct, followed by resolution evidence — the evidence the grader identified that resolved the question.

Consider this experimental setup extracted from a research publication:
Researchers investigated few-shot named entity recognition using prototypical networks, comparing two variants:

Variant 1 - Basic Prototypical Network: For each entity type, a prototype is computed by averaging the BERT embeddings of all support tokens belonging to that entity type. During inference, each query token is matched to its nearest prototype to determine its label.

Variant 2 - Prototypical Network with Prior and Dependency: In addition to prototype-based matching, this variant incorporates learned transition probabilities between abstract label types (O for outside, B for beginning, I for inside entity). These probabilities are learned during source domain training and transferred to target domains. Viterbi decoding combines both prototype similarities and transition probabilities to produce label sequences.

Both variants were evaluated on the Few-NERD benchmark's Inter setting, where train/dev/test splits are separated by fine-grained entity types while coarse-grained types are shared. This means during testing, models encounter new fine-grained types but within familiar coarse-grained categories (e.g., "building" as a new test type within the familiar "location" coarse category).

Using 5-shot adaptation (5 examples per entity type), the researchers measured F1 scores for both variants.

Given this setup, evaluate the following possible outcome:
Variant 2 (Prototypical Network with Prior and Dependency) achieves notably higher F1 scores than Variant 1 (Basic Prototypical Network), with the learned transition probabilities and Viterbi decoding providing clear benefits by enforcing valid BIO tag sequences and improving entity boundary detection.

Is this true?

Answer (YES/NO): NO